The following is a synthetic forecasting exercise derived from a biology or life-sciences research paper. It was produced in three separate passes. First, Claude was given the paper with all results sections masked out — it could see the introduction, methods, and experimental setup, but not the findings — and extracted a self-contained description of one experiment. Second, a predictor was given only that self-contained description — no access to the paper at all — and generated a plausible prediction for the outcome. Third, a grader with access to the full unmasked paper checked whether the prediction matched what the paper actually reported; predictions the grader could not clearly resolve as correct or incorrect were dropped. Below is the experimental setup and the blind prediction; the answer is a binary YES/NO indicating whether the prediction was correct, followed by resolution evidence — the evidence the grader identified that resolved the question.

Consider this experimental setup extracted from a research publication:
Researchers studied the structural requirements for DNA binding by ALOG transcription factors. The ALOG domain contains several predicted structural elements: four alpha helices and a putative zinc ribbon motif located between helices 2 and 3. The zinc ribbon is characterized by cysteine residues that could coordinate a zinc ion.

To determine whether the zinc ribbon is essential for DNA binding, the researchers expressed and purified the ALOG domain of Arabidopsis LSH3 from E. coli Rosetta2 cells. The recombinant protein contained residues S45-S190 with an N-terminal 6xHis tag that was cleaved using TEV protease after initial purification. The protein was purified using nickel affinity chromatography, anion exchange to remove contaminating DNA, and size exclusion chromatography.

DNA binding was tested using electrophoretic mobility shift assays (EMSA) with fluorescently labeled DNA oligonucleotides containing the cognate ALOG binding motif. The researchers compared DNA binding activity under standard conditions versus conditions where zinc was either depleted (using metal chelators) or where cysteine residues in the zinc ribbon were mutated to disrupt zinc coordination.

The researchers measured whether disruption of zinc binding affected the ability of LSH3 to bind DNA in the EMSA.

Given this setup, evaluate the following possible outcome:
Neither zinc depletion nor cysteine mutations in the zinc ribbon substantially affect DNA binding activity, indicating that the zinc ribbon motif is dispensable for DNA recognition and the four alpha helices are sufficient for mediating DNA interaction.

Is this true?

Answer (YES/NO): NO